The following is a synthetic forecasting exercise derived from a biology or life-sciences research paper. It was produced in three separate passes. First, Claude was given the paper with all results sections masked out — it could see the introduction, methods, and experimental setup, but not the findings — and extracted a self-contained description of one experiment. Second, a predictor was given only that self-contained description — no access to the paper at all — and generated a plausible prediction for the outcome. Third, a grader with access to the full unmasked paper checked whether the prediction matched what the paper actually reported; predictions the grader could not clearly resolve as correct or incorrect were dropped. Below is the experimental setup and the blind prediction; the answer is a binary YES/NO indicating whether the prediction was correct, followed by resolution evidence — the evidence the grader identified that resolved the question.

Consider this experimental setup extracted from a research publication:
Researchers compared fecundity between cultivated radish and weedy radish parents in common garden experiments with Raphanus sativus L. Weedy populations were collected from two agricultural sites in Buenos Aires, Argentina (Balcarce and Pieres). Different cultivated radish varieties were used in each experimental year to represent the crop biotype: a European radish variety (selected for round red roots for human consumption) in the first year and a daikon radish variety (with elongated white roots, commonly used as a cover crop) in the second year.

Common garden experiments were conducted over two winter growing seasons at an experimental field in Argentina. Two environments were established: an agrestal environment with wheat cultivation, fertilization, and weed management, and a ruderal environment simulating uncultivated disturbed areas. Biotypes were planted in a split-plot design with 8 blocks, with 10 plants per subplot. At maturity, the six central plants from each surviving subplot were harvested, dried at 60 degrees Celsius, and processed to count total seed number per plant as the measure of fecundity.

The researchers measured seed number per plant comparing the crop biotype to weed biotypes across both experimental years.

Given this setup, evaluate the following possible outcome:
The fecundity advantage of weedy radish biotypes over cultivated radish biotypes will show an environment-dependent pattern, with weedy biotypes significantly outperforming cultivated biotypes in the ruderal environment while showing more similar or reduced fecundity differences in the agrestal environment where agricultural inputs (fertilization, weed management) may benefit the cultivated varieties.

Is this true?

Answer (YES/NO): NO